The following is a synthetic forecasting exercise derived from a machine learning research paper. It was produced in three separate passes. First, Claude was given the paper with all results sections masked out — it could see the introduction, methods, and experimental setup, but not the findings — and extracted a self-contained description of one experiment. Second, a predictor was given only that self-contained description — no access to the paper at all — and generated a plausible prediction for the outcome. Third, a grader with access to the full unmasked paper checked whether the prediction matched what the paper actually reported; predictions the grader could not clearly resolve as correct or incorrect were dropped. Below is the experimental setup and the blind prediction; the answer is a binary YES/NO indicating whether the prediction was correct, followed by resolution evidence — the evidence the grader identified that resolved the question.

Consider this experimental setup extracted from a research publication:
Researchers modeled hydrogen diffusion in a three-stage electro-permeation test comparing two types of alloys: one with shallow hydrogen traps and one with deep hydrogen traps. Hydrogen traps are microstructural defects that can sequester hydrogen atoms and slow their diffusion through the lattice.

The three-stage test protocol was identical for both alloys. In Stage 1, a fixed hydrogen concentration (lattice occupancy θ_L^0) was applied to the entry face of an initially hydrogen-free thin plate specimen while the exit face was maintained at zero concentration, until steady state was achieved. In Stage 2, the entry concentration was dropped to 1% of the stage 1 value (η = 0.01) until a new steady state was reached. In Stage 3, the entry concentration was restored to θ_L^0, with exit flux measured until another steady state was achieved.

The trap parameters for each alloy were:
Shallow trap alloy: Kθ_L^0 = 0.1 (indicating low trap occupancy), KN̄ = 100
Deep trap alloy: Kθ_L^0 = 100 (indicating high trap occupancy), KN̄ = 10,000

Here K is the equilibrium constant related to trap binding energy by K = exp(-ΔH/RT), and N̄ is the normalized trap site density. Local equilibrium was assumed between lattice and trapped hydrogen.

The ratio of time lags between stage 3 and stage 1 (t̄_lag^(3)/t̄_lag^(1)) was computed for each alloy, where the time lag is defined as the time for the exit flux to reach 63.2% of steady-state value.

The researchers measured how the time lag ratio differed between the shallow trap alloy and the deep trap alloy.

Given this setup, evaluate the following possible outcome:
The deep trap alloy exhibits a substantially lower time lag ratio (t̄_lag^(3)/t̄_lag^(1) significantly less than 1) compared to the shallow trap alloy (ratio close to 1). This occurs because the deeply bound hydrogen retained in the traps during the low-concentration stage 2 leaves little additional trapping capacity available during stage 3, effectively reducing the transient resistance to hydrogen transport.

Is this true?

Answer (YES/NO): YES